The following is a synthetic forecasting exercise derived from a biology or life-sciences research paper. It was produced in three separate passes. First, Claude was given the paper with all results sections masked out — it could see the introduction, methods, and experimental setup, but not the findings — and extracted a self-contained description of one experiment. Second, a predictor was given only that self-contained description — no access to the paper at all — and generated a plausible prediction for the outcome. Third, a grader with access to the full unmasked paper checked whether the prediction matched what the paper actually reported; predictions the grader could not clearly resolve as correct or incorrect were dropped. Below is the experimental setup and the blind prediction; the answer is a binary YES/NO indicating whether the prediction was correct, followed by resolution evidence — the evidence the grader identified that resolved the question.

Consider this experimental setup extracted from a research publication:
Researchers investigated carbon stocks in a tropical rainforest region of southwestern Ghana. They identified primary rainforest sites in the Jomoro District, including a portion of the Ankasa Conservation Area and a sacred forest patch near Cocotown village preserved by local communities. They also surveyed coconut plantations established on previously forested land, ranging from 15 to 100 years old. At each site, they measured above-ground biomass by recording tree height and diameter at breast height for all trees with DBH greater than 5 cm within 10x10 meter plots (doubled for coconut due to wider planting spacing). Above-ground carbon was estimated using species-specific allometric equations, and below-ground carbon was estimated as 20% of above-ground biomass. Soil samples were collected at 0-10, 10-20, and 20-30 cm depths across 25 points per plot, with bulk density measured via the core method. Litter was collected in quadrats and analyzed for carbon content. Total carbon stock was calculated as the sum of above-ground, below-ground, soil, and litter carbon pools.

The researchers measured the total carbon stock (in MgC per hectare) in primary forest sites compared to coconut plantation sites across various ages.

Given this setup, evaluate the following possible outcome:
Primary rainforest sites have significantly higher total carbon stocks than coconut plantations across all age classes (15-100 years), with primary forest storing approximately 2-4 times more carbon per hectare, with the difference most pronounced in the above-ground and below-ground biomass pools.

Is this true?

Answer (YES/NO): NO